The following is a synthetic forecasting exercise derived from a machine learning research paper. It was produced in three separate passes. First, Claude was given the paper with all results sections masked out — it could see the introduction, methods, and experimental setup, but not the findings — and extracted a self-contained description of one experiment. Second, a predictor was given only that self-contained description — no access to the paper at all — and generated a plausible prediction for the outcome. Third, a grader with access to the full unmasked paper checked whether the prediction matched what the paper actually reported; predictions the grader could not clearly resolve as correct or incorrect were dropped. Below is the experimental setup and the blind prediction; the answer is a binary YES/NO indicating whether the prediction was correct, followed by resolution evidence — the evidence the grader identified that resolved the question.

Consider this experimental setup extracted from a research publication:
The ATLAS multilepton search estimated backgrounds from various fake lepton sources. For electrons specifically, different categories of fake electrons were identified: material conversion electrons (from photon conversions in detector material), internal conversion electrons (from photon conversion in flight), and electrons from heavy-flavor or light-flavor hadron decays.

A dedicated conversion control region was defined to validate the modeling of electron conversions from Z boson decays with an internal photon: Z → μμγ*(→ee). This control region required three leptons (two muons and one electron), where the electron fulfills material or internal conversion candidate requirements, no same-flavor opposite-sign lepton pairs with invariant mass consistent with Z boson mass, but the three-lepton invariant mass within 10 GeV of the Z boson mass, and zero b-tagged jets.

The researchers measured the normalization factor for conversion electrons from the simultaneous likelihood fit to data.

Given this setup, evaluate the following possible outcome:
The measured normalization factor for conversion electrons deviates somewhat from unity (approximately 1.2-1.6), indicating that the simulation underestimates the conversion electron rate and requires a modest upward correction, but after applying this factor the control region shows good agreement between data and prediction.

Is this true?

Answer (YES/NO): NO